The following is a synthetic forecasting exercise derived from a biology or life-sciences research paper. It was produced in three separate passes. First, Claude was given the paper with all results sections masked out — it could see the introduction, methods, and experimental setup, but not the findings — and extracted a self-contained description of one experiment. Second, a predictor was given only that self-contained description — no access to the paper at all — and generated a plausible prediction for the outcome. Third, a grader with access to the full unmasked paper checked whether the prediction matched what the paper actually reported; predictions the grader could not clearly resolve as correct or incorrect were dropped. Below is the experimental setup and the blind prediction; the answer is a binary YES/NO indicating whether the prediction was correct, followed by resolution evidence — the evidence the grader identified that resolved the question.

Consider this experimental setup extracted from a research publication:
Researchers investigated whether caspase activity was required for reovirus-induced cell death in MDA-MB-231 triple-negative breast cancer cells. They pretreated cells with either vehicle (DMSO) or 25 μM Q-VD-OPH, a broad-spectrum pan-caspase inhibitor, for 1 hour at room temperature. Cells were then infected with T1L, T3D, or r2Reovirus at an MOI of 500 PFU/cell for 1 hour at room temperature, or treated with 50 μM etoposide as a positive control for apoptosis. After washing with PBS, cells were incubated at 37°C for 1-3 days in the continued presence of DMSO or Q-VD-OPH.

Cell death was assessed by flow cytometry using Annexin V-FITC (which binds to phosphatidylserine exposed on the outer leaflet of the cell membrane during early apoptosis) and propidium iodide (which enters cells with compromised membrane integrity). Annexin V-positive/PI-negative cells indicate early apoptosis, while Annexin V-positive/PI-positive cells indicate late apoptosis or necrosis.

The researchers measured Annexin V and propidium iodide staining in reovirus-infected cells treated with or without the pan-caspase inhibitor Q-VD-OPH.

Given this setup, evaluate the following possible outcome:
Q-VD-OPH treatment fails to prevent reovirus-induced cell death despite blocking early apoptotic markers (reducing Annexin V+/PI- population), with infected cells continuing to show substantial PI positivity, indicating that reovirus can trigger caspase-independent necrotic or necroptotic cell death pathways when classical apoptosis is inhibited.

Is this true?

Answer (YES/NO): NO